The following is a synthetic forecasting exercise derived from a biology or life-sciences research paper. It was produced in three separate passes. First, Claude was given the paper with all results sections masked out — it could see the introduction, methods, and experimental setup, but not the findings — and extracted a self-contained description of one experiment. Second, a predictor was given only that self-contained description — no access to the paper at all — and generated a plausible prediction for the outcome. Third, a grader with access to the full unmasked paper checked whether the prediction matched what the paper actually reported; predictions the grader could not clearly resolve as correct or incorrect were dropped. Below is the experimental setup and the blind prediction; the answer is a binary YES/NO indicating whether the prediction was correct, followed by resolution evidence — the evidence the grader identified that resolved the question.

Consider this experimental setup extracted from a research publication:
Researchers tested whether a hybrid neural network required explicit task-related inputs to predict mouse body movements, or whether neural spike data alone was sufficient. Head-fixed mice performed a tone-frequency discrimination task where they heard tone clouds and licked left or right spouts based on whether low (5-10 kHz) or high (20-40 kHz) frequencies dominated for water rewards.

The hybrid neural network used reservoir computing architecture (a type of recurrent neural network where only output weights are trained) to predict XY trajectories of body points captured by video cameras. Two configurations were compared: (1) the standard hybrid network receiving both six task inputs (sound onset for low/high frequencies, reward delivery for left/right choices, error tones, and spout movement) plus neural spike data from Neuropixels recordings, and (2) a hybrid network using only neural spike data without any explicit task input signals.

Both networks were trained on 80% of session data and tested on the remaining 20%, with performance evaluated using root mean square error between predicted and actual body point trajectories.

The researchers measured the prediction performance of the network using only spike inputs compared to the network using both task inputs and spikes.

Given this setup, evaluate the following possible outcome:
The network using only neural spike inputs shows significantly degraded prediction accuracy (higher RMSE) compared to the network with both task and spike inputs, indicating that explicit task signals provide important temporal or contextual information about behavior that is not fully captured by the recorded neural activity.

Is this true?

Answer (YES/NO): YES